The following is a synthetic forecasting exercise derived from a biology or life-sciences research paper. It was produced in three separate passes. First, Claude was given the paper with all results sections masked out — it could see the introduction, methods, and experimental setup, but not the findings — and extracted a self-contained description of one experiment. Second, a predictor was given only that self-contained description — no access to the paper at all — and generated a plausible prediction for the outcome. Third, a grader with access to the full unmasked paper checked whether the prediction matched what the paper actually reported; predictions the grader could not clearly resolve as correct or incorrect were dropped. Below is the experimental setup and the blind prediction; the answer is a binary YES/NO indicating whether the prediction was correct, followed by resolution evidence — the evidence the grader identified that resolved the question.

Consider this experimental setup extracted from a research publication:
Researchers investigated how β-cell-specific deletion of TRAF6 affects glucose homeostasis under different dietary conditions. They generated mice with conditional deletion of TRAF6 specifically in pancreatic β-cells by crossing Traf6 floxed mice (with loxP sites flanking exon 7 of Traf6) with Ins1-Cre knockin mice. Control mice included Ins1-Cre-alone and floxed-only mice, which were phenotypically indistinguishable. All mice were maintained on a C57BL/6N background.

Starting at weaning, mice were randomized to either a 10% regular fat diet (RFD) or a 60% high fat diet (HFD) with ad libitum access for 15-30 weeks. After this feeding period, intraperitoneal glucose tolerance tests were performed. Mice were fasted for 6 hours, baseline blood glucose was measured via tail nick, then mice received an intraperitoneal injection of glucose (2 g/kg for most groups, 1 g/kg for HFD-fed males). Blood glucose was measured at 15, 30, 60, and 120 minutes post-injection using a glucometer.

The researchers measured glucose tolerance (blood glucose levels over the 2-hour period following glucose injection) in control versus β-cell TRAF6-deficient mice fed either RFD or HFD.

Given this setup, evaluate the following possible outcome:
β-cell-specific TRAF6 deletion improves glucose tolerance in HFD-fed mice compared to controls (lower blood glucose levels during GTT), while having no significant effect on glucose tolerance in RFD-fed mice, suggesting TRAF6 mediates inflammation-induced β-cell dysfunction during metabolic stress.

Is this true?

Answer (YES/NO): NO